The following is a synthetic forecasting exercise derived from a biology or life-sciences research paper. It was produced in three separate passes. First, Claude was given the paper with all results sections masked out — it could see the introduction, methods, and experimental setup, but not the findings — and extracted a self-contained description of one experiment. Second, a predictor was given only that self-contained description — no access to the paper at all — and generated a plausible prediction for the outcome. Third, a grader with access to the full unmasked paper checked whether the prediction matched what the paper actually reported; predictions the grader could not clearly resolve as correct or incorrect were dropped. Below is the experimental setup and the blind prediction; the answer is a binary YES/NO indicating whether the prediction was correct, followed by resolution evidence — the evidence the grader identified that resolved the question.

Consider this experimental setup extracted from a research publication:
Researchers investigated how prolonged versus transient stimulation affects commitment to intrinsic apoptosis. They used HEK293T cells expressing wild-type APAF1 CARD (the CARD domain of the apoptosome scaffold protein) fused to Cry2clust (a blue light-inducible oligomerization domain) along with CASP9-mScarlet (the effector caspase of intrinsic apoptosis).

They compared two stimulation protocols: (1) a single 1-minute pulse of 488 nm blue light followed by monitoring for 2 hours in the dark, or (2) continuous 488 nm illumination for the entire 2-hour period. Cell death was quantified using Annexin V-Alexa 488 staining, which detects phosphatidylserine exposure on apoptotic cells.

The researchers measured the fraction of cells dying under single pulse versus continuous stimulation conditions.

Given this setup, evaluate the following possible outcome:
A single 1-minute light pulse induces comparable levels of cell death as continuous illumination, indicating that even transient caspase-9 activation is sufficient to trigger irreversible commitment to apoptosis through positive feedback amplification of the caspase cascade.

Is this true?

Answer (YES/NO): NO